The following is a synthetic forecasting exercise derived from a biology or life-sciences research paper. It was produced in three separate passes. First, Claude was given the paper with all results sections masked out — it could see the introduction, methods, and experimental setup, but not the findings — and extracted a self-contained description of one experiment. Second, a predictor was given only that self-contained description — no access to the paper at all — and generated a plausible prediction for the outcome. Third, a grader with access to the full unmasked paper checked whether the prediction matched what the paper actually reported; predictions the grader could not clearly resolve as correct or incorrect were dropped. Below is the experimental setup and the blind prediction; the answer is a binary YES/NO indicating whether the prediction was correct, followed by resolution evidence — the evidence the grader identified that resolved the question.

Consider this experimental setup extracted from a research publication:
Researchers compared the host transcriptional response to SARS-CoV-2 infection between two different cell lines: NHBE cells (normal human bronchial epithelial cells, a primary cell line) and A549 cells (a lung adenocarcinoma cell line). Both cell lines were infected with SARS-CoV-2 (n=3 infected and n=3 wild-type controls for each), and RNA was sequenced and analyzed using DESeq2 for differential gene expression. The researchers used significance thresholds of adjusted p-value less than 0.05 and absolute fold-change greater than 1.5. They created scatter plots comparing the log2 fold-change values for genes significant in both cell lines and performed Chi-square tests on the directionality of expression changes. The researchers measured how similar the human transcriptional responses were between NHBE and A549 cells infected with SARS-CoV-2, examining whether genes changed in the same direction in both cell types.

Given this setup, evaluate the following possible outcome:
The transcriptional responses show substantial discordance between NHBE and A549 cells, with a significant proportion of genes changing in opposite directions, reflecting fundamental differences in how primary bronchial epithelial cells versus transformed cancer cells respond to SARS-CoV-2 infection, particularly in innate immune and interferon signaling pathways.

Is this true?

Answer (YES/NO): NO